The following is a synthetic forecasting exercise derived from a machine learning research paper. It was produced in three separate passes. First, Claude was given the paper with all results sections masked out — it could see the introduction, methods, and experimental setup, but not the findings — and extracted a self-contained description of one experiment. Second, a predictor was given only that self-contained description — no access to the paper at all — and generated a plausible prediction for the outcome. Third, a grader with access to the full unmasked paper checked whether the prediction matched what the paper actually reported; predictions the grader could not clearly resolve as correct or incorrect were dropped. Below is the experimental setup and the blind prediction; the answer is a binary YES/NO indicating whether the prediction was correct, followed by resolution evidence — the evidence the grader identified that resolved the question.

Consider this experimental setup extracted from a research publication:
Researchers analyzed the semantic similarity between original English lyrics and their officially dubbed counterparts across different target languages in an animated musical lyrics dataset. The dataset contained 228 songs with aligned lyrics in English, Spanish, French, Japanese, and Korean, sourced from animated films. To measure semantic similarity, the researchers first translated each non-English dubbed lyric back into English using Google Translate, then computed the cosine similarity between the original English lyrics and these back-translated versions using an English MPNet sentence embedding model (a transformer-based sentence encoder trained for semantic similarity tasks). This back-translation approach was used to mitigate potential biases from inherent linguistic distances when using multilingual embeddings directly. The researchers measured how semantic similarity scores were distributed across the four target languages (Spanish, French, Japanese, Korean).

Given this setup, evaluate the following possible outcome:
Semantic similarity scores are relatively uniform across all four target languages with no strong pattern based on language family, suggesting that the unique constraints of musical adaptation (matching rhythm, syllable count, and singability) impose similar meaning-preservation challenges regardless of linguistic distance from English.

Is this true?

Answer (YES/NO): NO